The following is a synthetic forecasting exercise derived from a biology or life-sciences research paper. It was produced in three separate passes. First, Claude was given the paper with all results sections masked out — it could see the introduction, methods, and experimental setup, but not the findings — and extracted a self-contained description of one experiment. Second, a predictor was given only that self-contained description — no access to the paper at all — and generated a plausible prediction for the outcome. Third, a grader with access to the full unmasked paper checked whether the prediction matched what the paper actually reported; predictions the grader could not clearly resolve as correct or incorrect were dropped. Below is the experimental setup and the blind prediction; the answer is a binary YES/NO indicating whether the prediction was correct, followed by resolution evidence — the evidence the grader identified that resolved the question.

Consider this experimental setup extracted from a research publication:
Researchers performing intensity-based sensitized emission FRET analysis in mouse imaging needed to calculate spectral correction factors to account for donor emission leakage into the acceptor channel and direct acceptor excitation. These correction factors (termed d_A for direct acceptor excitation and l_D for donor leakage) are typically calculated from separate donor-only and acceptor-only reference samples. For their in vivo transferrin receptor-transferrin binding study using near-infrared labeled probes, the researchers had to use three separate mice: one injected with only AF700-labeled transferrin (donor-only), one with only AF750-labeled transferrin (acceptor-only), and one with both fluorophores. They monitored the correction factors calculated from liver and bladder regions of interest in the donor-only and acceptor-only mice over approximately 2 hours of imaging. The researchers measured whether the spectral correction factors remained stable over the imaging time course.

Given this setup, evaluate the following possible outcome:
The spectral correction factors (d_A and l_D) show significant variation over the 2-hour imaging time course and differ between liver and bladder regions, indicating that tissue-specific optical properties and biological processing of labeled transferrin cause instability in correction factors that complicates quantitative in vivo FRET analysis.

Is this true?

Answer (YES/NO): YES